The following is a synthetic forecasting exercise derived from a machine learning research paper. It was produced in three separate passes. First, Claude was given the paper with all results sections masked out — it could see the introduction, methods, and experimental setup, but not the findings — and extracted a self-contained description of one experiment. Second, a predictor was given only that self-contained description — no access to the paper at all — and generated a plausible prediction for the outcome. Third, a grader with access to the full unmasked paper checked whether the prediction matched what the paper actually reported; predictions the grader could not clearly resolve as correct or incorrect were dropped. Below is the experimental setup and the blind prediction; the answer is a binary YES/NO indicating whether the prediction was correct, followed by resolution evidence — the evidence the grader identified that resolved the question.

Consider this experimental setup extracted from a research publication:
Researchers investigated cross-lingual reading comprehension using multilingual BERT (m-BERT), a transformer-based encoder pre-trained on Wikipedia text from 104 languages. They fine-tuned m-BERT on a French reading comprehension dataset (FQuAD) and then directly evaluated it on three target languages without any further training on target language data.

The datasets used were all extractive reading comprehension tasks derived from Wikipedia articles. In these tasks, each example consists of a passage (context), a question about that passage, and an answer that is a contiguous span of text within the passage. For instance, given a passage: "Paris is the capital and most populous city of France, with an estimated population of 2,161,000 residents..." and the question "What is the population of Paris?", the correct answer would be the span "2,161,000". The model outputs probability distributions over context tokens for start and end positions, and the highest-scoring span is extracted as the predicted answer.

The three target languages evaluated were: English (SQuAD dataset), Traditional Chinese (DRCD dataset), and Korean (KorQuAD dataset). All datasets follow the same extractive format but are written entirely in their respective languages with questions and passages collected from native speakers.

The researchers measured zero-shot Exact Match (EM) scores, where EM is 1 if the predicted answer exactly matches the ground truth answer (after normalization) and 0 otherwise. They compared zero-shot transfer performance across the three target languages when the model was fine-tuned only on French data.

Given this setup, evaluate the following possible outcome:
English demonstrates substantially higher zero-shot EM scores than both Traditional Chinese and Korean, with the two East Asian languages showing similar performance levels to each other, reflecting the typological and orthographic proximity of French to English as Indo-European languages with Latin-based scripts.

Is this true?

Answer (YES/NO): NO